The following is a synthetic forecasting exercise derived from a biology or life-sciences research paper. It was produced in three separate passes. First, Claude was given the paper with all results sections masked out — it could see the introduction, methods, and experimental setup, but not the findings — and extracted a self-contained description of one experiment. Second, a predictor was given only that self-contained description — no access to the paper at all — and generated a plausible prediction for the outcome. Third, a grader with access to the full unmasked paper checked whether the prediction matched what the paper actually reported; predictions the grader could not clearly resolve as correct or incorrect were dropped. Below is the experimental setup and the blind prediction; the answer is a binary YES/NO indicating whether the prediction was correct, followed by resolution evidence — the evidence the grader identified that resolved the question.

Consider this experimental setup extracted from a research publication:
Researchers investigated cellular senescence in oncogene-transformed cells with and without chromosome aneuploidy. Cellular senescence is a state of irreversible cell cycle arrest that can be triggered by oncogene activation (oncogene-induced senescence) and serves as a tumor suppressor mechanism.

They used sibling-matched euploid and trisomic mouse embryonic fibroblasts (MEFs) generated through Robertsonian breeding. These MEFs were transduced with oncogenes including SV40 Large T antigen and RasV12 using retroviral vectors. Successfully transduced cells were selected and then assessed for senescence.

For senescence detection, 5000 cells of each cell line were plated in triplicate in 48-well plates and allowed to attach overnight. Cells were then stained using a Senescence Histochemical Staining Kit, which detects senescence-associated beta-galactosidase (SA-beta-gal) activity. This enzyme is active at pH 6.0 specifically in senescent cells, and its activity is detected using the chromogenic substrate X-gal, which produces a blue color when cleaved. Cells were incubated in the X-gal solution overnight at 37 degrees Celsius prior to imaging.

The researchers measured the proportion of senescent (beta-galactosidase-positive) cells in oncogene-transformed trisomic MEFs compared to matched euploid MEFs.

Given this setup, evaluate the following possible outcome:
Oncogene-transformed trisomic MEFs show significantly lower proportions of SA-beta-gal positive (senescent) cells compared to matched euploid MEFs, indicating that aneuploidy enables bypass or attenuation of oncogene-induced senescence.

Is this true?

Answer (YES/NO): NO